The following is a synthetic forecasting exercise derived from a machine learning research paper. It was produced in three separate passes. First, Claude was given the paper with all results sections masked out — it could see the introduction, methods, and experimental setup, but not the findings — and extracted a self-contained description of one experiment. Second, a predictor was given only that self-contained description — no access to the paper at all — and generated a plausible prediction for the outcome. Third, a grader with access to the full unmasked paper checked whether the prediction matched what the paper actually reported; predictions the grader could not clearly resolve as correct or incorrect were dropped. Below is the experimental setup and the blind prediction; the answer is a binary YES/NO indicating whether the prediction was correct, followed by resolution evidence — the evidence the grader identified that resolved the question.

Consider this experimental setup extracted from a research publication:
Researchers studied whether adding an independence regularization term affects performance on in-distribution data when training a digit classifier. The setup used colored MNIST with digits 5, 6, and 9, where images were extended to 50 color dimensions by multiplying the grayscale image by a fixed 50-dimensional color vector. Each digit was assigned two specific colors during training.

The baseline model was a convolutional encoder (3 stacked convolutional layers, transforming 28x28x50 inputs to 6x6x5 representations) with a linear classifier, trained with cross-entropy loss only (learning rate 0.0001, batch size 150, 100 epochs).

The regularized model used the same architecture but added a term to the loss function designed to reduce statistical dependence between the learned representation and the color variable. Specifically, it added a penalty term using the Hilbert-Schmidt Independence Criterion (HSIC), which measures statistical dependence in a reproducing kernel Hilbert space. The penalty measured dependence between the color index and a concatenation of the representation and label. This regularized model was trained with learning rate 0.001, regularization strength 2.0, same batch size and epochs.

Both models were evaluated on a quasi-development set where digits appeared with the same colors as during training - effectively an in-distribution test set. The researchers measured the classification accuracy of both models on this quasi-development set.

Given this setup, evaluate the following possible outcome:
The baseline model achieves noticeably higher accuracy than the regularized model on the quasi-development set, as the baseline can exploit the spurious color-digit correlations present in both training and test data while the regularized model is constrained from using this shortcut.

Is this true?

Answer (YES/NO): YES